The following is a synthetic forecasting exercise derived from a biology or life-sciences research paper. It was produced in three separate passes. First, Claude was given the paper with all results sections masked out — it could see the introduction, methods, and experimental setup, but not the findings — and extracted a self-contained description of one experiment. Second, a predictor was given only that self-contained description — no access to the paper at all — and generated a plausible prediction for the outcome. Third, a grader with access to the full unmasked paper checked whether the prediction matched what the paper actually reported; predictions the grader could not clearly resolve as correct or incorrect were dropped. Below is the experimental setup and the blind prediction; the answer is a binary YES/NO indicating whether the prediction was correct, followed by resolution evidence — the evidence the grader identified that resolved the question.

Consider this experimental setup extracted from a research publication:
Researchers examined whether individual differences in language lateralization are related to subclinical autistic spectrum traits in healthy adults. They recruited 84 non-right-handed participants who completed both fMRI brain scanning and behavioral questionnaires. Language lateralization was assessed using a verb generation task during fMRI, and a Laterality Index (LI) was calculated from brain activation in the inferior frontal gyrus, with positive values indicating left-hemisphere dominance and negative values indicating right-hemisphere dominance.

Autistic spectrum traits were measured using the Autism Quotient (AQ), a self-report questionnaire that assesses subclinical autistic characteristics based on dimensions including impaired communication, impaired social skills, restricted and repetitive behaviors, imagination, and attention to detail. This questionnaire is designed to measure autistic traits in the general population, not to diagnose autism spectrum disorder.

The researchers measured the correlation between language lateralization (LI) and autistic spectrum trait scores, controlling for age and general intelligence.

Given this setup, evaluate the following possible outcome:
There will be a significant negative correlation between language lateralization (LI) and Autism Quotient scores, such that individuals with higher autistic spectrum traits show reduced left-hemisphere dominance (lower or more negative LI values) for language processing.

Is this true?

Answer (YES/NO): YES